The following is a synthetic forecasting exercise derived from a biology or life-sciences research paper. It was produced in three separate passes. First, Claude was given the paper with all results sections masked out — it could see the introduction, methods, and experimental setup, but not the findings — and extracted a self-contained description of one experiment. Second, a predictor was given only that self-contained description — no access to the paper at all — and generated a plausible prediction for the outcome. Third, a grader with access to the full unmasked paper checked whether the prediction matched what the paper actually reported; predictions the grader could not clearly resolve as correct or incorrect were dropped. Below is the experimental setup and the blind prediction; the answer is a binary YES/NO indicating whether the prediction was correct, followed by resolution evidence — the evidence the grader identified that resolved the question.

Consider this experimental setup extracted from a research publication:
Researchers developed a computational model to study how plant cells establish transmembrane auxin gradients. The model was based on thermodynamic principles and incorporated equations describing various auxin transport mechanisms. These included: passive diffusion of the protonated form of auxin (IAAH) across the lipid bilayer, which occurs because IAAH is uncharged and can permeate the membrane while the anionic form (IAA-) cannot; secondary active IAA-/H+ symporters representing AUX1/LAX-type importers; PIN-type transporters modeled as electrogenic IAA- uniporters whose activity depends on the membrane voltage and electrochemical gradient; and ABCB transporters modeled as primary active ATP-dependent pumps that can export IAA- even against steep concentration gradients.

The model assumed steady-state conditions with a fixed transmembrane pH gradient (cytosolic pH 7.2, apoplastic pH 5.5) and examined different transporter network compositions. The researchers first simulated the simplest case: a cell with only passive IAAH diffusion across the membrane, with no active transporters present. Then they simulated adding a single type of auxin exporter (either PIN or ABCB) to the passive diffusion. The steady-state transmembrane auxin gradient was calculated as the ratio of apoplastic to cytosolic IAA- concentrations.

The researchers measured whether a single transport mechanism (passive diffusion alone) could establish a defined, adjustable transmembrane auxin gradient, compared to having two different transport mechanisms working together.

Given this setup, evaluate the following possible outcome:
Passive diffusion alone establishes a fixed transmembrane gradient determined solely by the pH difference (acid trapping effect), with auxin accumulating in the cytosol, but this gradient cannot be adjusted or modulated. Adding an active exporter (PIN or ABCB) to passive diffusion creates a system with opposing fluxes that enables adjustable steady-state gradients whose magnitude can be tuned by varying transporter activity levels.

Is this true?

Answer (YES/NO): YES